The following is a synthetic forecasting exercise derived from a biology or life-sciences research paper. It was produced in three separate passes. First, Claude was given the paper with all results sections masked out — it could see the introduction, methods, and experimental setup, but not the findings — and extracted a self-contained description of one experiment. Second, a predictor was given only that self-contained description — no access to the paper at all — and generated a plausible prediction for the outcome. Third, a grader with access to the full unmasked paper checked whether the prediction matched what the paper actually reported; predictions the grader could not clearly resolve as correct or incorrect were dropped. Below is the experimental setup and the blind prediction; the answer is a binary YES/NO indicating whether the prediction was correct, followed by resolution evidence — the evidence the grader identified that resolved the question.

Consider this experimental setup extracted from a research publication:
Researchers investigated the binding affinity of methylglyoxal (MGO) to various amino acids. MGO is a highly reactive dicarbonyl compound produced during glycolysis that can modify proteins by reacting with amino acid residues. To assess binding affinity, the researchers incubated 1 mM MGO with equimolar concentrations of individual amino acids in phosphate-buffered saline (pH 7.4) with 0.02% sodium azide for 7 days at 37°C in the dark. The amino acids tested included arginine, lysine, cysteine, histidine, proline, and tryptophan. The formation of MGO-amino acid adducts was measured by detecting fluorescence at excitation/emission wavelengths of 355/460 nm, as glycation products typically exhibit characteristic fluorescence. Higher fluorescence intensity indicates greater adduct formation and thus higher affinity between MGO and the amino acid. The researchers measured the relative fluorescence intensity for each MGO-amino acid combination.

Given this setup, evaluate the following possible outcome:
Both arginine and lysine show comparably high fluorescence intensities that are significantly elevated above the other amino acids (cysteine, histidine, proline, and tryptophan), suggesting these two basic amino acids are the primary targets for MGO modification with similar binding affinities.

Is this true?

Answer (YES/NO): NO